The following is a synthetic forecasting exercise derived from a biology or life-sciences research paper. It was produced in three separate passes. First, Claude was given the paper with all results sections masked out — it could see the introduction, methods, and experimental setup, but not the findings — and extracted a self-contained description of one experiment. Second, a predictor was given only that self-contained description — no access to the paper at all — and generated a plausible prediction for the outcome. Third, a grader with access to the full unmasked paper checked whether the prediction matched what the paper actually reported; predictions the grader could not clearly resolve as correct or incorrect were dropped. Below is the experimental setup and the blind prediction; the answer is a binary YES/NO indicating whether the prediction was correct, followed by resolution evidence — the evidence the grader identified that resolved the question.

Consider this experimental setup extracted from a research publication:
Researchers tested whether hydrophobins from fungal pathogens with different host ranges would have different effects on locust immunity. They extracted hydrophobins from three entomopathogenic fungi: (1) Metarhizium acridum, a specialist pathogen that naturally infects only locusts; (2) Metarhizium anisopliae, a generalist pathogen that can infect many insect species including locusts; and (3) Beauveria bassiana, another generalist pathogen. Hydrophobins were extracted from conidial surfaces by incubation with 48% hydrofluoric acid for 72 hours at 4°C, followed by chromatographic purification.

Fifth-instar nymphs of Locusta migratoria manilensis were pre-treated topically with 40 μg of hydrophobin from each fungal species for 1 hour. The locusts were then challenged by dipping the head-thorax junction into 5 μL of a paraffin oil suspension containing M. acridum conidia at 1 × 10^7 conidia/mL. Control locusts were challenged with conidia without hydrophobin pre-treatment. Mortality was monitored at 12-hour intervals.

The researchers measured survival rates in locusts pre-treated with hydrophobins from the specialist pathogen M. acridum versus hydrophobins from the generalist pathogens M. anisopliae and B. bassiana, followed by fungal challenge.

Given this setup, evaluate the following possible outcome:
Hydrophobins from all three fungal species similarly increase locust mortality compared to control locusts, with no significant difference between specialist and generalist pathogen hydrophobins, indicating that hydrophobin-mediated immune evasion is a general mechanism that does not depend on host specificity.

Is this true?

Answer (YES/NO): NO